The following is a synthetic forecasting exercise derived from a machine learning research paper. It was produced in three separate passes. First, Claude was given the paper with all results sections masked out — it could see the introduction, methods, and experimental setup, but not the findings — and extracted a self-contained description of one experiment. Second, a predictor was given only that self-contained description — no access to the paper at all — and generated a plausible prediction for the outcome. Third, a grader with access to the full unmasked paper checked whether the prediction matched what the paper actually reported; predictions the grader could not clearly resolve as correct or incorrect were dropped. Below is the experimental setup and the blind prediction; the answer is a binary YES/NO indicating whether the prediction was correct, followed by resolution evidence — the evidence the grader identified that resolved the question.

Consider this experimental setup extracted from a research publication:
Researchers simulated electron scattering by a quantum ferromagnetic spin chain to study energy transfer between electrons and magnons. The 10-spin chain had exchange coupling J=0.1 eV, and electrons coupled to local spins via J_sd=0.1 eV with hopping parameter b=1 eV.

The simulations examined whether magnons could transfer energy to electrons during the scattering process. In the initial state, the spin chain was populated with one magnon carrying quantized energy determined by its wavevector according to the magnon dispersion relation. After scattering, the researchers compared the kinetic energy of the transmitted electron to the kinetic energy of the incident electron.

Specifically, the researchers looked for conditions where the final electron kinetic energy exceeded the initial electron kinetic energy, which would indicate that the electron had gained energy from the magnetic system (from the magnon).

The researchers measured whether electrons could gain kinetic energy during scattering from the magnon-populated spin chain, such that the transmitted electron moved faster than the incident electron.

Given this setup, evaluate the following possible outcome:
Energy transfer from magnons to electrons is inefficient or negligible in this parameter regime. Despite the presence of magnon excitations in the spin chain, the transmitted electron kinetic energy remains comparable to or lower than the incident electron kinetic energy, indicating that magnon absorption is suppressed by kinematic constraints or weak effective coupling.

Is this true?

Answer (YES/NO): NO